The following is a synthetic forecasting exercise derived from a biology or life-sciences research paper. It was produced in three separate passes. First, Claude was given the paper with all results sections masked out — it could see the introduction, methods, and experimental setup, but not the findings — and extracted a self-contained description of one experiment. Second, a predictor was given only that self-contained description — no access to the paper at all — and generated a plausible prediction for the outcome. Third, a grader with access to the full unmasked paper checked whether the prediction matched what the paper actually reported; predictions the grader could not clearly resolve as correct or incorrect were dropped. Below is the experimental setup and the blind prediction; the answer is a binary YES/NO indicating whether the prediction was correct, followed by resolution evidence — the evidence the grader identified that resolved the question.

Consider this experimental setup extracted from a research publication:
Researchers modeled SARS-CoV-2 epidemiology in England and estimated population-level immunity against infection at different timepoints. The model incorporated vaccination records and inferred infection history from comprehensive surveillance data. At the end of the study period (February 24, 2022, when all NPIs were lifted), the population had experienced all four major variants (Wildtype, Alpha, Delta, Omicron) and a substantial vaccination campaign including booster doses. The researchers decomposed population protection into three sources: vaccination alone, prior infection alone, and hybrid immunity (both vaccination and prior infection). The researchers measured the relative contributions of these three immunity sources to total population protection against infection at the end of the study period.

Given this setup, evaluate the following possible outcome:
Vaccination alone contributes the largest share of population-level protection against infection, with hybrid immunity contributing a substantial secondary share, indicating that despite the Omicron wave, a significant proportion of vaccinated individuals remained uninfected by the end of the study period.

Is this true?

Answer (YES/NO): NO